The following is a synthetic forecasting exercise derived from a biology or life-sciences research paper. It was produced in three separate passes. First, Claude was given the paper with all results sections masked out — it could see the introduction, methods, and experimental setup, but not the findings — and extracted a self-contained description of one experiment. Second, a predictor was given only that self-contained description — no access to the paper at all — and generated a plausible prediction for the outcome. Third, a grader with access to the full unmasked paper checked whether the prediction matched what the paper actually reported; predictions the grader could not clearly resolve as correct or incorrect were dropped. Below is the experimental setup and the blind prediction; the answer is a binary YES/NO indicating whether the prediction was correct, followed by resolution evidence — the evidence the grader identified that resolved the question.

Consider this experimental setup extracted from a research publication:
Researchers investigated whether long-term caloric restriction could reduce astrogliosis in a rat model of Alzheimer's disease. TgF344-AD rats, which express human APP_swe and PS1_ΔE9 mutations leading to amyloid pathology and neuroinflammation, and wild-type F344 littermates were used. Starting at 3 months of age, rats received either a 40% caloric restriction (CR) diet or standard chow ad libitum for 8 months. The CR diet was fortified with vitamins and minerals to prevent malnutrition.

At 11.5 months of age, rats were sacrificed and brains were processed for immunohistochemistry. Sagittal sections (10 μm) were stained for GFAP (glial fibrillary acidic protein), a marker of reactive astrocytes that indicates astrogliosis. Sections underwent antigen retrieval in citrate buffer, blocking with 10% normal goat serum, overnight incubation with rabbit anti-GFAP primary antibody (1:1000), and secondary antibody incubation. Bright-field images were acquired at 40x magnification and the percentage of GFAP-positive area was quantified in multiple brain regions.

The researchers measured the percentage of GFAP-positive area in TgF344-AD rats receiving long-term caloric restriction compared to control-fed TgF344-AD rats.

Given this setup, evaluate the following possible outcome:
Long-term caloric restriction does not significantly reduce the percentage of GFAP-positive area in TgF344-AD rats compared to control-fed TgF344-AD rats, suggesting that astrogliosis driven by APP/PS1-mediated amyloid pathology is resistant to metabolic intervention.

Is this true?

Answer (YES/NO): YES